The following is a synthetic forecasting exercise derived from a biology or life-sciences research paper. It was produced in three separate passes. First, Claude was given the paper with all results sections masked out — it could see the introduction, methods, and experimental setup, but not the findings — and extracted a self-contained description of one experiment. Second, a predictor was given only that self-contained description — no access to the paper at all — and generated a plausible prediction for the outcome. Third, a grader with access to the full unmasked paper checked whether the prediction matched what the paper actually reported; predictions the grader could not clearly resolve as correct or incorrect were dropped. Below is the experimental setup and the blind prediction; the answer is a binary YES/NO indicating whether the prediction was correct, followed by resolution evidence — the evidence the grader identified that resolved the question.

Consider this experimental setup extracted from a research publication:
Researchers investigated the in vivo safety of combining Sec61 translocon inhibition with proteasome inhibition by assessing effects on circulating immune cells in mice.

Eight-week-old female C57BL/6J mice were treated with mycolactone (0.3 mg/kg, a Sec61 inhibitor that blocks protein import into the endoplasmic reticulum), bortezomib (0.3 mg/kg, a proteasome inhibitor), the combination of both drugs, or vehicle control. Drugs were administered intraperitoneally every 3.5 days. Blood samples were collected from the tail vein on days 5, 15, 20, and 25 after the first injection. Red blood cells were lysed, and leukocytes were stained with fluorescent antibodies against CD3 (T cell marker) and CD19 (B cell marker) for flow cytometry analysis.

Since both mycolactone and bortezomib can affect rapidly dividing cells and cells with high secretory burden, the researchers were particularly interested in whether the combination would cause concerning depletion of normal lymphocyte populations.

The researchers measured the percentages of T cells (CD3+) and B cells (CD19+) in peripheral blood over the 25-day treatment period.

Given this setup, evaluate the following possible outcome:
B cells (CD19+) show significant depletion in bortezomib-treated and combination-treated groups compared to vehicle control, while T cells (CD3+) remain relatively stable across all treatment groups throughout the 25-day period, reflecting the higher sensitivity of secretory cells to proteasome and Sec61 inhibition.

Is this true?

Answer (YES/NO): NO